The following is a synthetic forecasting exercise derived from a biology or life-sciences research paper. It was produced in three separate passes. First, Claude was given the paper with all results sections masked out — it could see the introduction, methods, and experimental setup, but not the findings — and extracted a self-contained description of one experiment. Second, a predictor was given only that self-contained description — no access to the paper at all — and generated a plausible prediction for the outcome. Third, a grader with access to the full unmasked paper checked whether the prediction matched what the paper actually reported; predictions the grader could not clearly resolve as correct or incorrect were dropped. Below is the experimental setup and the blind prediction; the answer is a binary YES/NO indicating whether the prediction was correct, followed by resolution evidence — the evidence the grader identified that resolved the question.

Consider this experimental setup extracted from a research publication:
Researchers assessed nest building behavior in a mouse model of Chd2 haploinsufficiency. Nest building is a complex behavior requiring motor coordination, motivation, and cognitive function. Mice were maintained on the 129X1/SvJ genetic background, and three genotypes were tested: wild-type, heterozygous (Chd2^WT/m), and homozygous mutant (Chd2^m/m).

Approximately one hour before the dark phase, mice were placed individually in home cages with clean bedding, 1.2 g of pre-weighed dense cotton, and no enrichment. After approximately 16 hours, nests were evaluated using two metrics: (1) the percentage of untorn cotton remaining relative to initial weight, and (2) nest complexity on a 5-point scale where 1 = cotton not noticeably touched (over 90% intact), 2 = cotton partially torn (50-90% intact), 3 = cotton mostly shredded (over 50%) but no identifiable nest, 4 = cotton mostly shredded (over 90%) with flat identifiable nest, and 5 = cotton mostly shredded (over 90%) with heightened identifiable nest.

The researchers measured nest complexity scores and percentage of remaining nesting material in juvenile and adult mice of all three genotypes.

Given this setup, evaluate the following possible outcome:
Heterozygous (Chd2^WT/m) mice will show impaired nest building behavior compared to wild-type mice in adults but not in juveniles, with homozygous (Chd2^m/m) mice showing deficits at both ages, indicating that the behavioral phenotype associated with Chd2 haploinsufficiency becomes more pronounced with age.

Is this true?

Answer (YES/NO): NO